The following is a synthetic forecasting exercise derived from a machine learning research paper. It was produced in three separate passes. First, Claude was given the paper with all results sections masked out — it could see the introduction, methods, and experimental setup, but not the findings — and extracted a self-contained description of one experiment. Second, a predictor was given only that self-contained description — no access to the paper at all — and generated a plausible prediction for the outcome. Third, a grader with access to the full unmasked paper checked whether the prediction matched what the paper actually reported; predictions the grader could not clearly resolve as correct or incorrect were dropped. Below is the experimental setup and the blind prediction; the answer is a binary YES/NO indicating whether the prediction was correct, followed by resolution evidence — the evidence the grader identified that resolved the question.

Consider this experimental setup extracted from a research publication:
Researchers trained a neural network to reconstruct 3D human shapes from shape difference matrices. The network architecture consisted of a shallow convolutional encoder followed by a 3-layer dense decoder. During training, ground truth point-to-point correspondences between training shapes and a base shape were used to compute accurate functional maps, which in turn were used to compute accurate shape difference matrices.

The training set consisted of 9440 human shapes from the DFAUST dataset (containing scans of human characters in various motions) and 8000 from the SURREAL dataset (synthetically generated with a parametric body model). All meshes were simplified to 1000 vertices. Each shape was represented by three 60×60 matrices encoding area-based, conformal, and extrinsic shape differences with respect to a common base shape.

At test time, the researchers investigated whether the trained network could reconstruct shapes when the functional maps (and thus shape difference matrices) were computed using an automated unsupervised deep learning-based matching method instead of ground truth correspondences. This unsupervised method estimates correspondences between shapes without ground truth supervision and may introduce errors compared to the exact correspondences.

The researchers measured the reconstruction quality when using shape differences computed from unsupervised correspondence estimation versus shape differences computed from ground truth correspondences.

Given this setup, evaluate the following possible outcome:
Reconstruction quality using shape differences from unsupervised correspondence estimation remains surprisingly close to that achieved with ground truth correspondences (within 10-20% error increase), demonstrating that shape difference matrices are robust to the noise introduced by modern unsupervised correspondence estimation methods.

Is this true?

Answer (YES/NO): NO